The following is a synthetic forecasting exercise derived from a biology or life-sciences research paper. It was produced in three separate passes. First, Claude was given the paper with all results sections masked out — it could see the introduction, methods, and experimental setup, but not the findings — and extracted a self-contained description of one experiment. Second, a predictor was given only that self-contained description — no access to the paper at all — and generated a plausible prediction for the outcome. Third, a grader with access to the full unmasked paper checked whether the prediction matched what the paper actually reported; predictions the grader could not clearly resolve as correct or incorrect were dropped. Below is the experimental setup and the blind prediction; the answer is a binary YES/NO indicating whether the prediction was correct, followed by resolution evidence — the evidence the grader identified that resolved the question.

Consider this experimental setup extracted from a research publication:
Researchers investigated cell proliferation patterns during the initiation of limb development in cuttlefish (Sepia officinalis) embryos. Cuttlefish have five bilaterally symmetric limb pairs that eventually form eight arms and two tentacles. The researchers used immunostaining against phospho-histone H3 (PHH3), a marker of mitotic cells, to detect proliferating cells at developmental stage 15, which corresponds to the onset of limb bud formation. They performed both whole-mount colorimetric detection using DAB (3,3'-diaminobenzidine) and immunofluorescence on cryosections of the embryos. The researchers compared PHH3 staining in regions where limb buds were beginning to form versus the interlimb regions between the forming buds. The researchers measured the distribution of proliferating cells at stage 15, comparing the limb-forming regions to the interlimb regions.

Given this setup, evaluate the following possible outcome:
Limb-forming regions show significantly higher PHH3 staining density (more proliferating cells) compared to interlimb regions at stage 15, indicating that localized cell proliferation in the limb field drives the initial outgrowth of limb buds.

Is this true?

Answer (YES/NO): YES